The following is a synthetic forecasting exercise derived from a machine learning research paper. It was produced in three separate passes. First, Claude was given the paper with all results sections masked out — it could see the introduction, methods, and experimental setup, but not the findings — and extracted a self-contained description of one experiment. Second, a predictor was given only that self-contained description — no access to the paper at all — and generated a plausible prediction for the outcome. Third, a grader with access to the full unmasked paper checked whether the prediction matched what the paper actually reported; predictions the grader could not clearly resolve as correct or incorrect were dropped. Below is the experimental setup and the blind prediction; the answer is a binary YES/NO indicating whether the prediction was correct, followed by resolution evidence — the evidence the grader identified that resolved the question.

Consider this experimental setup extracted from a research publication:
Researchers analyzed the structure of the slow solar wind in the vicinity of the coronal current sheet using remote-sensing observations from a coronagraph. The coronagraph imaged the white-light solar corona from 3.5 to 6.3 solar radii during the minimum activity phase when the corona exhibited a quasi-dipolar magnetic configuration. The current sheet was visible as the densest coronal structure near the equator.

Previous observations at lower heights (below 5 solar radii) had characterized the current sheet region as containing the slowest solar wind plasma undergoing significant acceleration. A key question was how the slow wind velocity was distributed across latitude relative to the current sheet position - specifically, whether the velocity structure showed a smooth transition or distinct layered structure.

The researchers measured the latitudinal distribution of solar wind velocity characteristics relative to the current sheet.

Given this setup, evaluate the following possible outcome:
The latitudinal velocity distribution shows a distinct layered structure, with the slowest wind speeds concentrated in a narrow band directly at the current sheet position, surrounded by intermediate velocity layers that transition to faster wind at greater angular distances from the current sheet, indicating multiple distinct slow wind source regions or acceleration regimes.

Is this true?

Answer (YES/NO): YES